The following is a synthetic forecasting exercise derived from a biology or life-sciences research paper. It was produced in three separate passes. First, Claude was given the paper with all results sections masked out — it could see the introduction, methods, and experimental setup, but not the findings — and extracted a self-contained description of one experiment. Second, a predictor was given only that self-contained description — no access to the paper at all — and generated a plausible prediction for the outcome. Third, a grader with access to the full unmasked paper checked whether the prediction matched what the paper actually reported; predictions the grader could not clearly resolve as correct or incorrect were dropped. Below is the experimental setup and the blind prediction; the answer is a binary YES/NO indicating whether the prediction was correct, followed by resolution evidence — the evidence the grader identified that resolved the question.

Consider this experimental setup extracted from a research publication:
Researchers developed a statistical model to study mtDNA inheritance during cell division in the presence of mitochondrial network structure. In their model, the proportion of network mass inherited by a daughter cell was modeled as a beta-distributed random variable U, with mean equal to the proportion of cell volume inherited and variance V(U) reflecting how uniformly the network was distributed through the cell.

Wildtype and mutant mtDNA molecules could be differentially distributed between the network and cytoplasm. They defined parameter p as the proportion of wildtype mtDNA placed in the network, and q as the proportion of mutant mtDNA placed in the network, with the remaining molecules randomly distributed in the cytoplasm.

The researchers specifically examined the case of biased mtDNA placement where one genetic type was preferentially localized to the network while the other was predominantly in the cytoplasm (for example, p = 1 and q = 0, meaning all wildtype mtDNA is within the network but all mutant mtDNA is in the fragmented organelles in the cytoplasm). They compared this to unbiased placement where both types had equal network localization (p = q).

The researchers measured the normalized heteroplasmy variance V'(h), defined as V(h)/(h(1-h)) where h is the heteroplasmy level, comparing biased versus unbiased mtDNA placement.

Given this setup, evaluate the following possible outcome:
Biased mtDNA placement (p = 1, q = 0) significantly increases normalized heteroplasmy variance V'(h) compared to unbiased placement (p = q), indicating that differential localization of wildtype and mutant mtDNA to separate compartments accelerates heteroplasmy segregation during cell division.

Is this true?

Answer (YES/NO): YES